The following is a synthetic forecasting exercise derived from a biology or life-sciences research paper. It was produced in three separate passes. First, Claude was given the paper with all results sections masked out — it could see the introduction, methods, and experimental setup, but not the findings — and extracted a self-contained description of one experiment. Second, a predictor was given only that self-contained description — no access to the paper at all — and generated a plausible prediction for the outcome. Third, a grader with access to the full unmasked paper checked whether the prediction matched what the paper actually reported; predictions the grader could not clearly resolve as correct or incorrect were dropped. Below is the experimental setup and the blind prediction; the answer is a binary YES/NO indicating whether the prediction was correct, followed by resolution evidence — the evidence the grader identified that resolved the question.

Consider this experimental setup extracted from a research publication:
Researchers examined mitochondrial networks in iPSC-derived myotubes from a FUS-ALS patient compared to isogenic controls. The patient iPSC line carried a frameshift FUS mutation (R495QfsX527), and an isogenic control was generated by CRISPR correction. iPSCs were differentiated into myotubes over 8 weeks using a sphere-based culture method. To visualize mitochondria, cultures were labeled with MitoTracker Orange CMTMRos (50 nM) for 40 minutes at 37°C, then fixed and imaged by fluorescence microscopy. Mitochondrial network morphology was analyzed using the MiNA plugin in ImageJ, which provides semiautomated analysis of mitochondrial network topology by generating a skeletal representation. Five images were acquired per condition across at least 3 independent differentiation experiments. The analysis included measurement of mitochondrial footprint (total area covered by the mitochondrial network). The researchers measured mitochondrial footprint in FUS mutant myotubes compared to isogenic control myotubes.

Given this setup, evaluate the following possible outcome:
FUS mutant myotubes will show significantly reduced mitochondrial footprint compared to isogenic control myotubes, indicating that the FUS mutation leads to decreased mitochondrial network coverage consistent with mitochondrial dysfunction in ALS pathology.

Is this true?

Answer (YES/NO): YES